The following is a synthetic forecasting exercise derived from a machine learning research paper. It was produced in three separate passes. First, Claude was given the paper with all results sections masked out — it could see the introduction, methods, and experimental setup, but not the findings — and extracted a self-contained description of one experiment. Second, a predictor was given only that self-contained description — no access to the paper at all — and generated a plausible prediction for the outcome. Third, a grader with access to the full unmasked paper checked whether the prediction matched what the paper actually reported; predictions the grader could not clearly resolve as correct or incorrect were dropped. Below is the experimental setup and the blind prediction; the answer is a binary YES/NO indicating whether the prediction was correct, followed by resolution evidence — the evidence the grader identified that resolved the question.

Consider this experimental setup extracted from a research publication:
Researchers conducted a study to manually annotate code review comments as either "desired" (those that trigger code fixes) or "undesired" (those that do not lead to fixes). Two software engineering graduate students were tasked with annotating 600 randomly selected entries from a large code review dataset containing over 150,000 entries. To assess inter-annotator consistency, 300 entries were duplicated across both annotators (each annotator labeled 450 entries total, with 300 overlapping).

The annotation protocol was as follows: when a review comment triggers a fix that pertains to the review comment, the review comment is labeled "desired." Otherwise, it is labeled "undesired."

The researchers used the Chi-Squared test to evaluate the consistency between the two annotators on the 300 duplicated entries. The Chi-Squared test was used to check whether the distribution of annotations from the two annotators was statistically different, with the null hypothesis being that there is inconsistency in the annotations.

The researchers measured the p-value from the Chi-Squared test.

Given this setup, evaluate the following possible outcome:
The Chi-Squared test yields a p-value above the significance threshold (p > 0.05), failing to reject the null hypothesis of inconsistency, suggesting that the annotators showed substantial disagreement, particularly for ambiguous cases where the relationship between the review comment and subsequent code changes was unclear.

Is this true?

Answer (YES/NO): NO